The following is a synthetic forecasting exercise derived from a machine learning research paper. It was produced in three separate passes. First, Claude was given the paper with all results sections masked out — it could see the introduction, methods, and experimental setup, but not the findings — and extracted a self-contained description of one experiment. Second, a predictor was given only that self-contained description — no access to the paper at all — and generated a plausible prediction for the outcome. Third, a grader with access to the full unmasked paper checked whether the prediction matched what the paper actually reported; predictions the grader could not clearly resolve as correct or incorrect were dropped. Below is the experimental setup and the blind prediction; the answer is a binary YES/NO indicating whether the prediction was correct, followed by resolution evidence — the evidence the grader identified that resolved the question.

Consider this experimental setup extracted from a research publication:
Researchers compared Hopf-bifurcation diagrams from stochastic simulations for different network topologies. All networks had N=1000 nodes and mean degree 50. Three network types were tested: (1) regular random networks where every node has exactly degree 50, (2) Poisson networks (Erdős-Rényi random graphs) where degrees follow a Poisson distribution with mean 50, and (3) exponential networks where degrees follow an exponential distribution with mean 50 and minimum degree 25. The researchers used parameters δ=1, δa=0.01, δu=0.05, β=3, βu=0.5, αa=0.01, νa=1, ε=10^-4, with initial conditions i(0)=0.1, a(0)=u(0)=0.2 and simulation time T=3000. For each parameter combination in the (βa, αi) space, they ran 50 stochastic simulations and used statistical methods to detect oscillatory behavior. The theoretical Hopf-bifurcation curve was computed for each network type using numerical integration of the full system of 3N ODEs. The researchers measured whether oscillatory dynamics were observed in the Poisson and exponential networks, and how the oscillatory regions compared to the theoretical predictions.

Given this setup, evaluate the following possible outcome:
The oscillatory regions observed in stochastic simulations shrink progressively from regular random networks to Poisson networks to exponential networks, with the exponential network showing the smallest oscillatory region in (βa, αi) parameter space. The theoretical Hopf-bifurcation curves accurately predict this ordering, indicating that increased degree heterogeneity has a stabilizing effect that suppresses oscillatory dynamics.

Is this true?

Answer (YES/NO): NO